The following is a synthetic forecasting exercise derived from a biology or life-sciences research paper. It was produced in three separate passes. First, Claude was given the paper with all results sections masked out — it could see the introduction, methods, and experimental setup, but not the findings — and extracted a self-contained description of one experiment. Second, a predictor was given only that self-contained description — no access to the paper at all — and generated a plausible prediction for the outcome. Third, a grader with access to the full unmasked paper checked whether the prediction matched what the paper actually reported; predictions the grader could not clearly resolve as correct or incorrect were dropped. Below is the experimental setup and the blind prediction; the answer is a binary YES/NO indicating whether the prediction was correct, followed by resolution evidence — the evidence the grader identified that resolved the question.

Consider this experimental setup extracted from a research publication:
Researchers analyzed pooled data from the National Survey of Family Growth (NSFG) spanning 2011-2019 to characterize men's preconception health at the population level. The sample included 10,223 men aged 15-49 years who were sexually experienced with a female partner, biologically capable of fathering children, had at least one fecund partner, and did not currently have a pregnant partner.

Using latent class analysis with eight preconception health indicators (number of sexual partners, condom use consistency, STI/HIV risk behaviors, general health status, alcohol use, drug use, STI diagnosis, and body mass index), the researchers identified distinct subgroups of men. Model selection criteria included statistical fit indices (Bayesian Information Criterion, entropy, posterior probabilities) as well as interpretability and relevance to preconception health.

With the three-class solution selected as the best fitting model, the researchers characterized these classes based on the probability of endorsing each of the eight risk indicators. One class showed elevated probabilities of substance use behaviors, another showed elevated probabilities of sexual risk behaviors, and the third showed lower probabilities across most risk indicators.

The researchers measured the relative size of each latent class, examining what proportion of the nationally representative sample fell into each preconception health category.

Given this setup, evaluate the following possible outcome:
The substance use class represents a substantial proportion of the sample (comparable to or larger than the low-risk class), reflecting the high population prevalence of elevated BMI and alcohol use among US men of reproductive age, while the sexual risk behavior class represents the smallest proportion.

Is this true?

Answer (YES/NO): NO